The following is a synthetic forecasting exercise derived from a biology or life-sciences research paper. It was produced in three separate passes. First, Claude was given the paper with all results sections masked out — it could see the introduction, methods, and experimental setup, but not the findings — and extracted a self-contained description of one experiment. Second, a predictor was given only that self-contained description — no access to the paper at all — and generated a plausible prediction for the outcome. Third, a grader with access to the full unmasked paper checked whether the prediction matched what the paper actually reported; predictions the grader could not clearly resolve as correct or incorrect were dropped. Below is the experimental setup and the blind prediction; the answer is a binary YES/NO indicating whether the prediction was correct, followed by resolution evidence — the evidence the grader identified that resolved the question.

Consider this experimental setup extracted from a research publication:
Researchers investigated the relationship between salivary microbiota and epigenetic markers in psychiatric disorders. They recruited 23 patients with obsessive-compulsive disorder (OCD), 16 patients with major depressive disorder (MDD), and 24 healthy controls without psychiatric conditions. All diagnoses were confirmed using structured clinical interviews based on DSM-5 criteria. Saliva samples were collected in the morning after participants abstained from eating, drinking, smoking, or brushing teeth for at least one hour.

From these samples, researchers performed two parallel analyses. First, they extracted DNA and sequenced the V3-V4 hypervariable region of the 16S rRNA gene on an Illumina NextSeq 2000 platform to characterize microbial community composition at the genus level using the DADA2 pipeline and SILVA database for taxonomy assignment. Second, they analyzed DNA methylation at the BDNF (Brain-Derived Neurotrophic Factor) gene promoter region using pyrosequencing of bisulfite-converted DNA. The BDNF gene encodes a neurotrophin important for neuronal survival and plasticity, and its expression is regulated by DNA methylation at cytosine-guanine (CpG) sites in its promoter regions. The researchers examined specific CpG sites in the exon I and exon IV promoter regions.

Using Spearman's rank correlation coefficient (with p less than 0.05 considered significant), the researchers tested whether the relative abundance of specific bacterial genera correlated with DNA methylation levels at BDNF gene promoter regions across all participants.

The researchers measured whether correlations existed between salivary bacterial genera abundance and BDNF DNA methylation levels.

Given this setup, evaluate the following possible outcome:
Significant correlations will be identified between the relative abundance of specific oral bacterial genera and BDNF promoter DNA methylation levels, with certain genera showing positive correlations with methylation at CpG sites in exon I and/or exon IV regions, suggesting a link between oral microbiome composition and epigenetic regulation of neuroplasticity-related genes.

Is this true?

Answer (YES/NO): YES